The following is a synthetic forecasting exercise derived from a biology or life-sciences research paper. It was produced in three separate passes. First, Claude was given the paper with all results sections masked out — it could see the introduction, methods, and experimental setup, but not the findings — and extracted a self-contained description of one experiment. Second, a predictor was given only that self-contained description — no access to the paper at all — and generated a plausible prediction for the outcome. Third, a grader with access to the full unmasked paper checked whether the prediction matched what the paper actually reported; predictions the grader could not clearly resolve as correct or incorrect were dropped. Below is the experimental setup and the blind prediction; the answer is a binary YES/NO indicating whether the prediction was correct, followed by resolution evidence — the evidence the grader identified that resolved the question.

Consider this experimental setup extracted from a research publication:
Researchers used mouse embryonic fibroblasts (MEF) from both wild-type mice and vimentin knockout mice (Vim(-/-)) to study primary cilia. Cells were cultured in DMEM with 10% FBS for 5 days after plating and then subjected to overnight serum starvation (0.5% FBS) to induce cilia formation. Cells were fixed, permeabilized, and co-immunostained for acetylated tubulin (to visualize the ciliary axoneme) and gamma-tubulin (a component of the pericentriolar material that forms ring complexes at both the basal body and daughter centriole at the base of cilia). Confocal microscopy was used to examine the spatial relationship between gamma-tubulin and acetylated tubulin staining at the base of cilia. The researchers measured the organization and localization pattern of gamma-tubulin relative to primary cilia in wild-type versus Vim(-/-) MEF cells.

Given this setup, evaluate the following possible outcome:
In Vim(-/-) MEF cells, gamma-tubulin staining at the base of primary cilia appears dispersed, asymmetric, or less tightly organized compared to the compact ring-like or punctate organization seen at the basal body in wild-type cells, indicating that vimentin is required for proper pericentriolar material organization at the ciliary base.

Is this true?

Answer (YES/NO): YES